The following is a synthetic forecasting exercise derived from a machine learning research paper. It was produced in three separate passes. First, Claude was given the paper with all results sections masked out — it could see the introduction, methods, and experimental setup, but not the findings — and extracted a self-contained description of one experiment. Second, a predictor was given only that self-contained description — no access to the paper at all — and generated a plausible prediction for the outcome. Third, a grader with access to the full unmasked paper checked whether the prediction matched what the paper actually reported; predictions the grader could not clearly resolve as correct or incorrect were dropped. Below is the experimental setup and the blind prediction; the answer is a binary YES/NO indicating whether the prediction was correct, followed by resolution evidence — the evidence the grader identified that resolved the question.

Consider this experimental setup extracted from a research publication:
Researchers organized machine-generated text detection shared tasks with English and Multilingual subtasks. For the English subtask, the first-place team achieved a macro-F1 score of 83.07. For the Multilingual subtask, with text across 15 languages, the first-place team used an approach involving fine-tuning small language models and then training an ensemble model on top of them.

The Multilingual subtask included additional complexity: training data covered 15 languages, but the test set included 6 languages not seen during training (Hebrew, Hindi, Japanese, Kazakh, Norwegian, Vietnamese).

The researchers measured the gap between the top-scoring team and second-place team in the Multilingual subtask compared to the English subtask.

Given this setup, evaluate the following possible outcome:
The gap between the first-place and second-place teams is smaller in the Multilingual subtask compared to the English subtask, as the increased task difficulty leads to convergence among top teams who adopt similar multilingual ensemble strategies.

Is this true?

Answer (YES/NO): NO